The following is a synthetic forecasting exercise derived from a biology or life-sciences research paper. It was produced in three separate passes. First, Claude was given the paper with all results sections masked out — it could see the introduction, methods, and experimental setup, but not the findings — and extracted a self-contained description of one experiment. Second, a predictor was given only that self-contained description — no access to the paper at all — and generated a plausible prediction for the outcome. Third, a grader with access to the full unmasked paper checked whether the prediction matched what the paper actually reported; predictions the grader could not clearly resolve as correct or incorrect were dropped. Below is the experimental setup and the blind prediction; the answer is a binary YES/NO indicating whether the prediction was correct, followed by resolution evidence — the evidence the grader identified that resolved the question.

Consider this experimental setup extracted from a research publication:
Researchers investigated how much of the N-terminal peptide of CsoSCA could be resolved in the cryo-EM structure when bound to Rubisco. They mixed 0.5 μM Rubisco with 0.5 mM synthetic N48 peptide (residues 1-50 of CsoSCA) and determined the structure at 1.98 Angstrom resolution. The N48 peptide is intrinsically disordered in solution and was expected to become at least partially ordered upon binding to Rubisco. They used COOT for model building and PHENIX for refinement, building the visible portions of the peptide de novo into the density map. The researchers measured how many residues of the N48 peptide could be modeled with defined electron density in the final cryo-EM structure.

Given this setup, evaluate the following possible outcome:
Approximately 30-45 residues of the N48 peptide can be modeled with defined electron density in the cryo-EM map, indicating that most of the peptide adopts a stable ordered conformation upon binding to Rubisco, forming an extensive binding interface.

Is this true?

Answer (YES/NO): NO